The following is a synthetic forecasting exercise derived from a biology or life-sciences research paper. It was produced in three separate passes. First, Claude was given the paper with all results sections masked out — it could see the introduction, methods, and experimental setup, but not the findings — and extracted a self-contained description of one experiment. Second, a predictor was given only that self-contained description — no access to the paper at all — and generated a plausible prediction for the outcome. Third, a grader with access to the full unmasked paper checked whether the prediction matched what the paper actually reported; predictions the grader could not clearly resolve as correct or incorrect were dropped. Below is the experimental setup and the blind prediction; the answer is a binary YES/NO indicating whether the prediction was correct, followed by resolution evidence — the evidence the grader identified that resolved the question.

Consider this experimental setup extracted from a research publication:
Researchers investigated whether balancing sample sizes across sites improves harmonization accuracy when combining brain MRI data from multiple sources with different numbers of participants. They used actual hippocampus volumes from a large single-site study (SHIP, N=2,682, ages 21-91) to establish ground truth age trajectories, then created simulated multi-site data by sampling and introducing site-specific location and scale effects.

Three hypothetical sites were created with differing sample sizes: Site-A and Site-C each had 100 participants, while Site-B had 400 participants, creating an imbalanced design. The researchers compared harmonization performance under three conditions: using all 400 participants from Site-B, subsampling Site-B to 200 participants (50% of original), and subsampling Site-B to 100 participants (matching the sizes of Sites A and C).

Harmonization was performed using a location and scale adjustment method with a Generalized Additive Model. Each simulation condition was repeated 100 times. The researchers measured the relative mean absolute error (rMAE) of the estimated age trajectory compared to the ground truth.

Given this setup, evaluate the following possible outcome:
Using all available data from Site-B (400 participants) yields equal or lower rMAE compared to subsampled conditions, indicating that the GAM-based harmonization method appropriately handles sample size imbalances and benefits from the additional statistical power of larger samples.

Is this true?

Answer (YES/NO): YES